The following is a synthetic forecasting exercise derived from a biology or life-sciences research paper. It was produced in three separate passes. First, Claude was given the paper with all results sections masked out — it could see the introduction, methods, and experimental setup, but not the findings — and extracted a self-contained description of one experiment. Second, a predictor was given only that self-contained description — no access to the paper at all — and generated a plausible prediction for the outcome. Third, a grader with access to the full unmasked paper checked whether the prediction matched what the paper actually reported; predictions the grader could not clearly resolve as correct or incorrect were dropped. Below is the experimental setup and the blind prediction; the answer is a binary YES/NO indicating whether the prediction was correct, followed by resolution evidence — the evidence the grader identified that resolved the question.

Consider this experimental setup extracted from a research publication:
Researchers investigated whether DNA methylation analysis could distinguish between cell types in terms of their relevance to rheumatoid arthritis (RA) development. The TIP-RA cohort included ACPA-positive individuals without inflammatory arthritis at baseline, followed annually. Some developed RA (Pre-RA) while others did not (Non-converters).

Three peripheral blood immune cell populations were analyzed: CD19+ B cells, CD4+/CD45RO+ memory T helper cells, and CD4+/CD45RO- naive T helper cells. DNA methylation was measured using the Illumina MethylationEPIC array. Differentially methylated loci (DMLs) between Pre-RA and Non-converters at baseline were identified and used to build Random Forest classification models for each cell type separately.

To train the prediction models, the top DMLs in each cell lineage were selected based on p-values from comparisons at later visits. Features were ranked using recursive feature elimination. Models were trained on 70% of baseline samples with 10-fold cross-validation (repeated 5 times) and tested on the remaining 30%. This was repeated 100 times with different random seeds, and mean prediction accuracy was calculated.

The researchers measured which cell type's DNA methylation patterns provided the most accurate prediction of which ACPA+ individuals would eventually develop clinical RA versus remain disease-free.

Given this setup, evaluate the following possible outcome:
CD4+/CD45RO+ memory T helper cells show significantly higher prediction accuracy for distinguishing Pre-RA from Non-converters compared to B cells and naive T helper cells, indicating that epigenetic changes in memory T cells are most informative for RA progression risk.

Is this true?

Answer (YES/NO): NO